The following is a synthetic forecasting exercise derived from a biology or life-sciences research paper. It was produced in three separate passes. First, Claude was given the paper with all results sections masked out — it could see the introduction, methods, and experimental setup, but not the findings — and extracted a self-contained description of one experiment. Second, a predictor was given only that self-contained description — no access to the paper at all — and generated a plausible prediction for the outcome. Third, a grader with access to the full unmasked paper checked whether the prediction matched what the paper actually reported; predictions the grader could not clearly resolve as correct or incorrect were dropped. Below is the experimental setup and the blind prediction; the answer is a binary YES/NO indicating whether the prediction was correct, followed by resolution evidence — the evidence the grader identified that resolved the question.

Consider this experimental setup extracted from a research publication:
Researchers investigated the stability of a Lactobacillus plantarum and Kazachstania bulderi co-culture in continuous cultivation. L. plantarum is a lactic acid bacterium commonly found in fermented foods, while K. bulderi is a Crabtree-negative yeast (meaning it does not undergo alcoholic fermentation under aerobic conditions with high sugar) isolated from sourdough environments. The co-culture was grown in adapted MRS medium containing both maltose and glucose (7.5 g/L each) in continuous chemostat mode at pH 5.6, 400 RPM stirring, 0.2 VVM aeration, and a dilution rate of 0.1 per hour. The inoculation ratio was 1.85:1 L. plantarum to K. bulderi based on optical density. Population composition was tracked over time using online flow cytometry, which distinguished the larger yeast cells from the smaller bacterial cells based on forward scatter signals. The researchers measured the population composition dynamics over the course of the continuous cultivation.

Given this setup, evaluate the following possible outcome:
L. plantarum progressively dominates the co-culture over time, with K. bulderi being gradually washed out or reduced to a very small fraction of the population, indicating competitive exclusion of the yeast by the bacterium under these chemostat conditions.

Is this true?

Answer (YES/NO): NO